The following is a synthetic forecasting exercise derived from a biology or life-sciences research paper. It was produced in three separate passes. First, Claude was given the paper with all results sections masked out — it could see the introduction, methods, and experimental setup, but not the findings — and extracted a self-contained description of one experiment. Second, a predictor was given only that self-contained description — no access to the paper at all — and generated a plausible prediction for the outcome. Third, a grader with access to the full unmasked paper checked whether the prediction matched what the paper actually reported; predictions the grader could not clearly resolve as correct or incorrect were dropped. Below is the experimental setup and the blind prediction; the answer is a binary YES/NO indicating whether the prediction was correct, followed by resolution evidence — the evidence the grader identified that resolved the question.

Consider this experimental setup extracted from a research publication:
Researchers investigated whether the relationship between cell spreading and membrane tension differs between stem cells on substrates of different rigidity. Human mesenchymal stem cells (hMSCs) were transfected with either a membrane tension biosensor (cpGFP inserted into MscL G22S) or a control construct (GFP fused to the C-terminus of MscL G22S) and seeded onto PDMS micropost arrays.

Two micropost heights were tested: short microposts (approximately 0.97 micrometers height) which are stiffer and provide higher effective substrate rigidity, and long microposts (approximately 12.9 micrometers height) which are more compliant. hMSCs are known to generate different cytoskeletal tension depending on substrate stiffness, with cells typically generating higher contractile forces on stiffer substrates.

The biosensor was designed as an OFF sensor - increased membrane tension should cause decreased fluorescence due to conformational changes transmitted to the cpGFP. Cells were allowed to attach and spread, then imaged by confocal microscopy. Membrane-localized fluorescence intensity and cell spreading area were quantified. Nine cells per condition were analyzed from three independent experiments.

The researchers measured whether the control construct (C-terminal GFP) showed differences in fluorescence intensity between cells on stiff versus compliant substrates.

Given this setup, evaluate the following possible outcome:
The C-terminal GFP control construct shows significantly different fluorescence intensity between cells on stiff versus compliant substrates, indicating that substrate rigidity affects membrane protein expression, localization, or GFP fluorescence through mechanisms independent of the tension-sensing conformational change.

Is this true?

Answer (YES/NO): NO